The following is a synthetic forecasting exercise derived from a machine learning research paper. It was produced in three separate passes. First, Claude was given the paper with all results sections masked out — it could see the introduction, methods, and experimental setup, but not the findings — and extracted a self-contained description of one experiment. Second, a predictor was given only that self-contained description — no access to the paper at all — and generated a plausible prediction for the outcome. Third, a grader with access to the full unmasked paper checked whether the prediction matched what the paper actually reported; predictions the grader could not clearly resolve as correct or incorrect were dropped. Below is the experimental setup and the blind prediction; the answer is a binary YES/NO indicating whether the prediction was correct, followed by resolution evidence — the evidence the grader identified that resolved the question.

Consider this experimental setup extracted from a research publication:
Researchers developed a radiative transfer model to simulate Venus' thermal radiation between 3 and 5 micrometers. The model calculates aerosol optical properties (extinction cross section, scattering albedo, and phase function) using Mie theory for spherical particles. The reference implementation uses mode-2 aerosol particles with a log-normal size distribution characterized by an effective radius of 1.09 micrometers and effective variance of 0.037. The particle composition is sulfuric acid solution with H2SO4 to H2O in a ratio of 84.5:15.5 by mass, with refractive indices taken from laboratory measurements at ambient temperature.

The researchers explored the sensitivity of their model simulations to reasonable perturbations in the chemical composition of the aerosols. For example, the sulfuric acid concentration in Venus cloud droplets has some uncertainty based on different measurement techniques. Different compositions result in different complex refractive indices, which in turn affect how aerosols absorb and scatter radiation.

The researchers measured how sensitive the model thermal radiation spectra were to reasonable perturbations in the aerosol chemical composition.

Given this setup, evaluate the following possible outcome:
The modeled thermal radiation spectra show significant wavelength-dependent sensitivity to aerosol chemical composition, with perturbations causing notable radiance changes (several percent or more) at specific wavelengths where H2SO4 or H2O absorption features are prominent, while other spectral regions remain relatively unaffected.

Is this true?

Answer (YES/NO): NO